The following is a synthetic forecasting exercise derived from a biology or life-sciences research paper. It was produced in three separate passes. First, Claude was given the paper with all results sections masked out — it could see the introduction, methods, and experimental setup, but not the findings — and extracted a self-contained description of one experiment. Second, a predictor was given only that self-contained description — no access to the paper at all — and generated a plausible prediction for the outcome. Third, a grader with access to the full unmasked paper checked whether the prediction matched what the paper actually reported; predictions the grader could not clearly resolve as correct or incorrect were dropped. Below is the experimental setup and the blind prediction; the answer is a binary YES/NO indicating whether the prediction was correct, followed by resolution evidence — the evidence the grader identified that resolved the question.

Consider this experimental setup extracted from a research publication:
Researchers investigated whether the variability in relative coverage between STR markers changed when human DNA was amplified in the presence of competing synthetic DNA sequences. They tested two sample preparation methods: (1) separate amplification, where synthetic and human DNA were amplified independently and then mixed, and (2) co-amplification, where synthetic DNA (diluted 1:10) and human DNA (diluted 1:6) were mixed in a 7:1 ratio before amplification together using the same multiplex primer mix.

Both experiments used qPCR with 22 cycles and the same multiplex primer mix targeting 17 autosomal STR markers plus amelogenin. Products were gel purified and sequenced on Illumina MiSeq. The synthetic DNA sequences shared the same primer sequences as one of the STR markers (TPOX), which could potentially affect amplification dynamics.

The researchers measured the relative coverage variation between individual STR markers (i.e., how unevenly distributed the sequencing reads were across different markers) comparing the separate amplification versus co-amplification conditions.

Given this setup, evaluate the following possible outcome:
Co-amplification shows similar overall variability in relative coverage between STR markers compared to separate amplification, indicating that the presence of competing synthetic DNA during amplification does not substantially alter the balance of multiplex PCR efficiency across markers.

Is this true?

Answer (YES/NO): NO